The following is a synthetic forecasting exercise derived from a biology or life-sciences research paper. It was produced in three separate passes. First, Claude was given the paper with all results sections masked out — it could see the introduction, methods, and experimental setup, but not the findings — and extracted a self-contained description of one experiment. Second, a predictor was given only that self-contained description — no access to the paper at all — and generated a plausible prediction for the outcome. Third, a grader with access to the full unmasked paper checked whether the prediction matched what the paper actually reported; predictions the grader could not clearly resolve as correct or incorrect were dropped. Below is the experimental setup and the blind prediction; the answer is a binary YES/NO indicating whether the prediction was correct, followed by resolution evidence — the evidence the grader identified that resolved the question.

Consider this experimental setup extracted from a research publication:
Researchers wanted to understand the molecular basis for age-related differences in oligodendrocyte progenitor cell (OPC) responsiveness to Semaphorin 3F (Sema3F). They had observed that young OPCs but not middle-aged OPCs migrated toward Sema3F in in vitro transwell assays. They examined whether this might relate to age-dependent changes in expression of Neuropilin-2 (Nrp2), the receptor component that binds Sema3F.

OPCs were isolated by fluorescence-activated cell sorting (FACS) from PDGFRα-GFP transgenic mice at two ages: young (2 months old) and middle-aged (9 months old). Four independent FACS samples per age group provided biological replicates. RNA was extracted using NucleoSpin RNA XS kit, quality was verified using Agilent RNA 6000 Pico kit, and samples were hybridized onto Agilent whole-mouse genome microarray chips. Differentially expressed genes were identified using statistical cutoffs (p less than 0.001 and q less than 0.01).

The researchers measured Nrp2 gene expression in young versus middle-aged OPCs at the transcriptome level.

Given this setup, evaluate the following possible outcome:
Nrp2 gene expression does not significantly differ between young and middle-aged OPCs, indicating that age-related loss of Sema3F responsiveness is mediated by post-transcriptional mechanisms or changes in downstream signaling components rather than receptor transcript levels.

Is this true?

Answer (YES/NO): NO